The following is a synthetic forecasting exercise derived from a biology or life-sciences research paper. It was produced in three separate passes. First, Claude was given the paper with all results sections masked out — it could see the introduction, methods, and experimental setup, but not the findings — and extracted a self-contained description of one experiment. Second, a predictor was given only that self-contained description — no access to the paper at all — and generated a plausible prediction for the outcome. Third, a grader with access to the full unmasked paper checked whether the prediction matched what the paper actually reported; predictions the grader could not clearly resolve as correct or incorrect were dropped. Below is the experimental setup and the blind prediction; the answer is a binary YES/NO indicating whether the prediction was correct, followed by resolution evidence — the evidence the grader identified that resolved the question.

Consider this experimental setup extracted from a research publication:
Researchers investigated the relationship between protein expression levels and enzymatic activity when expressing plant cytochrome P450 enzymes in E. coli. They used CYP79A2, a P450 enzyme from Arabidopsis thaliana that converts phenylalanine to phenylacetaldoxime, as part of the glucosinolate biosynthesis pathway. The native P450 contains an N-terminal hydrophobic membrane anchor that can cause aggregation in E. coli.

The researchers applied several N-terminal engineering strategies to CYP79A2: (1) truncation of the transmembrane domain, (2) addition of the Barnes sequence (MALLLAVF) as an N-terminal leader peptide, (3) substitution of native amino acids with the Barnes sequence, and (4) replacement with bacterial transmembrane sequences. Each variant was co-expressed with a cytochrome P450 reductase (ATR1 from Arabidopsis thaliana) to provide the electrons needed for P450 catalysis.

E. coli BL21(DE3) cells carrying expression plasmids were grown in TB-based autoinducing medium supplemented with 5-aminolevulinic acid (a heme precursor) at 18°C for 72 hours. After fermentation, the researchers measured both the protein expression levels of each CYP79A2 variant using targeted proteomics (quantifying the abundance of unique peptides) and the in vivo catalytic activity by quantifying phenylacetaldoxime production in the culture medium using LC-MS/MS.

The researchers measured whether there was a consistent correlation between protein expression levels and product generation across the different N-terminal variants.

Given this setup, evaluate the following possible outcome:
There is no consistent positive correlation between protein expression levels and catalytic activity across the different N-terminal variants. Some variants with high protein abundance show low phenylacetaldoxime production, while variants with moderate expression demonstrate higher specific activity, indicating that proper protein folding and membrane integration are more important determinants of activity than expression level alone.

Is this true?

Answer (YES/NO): YES